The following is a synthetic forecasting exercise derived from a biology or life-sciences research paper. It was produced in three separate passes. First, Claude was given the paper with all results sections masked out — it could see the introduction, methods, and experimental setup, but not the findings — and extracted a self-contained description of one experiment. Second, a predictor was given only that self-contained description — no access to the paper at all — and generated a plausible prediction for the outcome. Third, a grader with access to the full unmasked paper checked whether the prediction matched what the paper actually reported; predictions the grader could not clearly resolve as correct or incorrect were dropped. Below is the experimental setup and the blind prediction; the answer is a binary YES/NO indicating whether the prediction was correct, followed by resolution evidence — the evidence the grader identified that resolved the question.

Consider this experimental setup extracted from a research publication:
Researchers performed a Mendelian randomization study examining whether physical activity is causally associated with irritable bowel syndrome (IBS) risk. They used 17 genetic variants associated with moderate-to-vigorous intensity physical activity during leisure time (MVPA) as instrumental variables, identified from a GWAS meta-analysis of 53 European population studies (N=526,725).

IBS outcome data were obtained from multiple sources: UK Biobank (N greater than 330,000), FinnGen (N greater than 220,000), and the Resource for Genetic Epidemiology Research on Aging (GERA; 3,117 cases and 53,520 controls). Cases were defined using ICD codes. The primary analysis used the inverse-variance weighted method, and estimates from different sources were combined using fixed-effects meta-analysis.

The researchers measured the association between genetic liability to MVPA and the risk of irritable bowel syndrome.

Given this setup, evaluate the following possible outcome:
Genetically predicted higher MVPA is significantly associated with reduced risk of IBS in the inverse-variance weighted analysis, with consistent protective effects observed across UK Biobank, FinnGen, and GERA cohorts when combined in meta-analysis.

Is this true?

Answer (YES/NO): NO